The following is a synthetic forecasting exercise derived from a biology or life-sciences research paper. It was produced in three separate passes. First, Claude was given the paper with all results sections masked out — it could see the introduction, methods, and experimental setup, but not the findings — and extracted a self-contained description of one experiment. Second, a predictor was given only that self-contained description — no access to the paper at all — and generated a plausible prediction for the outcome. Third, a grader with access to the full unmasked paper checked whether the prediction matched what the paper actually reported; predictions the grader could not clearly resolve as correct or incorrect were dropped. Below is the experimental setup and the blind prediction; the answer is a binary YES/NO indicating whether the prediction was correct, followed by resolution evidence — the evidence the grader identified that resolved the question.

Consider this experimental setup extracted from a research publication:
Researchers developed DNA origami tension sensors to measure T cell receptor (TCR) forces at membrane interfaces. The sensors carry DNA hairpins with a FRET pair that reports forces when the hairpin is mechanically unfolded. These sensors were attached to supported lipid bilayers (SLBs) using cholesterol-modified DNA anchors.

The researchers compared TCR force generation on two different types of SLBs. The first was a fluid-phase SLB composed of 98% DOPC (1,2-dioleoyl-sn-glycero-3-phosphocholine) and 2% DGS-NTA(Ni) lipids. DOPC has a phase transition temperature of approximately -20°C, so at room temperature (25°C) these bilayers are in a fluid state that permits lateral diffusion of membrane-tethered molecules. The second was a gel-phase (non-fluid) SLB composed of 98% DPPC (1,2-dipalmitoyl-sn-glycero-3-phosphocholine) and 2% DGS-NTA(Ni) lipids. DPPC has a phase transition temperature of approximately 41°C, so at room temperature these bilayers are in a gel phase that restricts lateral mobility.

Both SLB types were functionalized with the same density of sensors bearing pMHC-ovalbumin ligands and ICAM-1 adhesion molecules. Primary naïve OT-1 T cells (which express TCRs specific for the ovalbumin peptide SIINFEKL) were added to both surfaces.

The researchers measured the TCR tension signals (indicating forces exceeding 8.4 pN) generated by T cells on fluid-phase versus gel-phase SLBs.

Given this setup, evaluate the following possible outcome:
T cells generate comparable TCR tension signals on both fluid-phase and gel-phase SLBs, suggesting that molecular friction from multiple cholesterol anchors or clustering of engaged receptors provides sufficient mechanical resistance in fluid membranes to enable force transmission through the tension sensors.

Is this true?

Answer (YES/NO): NO